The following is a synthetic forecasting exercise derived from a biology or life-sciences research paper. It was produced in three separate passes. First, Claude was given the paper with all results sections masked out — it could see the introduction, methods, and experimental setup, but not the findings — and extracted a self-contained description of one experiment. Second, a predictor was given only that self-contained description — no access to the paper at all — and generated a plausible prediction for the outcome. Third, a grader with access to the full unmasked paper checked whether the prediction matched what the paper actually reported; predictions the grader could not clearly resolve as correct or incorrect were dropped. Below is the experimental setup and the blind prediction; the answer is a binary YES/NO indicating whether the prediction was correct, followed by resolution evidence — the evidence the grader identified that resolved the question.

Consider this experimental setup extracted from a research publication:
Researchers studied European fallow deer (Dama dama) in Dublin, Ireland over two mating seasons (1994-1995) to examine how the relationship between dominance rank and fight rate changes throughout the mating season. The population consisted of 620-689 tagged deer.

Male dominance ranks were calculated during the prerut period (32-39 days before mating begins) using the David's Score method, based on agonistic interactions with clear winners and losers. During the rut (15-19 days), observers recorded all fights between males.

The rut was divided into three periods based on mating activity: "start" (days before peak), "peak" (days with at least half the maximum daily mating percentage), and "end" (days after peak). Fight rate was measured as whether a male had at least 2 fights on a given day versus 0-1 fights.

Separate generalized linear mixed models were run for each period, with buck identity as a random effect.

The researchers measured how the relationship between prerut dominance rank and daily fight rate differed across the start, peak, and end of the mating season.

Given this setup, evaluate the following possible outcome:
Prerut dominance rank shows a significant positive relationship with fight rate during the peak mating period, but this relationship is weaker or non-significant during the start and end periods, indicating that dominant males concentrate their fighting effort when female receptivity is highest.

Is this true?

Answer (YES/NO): NO